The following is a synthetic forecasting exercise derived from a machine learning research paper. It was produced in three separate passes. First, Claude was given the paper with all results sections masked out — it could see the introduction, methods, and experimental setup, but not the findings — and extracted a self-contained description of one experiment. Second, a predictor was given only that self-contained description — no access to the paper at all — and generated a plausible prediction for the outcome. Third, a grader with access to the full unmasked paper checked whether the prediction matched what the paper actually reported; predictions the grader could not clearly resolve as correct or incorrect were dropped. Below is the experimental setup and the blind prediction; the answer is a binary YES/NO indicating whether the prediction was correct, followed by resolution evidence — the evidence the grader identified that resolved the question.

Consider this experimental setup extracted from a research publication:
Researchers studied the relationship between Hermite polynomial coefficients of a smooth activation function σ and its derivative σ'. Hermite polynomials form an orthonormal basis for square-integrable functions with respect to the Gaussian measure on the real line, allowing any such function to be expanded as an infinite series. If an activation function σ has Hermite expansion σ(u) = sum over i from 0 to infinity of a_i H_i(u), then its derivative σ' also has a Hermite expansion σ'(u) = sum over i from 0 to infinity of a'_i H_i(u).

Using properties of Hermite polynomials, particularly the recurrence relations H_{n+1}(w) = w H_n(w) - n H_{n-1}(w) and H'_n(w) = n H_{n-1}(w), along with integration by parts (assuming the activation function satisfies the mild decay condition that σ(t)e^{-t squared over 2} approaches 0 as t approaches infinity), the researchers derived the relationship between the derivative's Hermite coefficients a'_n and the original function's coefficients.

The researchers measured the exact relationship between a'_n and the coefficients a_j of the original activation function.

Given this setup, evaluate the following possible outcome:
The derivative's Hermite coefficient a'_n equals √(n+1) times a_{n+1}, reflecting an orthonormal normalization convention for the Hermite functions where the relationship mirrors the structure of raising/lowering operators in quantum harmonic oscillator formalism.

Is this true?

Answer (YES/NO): NO